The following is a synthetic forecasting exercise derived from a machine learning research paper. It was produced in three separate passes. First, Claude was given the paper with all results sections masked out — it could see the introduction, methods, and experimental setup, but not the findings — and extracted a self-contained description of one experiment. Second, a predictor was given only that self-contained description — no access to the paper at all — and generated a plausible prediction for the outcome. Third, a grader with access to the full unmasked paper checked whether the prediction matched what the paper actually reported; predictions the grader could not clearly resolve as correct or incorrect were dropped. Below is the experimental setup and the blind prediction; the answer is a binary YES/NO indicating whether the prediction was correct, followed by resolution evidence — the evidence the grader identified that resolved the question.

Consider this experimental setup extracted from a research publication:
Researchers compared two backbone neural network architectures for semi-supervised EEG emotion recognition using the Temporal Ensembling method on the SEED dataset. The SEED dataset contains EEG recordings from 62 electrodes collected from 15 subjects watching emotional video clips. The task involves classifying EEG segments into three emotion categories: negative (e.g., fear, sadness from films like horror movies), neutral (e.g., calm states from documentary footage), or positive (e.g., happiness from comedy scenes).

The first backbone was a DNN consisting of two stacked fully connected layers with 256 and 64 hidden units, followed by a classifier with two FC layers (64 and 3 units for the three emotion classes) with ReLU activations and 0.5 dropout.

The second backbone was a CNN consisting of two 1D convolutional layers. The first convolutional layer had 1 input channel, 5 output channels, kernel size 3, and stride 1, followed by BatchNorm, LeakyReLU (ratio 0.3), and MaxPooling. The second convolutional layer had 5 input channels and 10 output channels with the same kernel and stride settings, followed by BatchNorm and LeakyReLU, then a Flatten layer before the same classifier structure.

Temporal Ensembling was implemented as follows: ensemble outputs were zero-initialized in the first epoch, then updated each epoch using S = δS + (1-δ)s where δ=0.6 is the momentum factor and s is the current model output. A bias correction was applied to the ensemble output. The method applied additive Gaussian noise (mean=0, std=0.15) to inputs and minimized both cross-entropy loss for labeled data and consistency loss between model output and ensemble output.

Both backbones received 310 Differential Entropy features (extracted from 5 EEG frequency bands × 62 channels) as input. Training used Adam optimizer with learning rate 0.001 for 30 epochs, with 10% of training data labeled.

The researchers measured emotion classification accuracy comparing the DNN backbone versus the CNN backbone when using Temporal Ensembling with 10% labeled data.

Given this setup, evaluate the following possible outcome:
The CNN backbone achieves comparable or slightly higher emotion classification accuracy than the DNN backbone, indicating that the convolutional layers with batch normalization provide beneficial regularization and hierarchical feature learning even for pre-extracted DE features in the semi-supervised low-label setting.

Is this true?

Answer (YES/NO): YES